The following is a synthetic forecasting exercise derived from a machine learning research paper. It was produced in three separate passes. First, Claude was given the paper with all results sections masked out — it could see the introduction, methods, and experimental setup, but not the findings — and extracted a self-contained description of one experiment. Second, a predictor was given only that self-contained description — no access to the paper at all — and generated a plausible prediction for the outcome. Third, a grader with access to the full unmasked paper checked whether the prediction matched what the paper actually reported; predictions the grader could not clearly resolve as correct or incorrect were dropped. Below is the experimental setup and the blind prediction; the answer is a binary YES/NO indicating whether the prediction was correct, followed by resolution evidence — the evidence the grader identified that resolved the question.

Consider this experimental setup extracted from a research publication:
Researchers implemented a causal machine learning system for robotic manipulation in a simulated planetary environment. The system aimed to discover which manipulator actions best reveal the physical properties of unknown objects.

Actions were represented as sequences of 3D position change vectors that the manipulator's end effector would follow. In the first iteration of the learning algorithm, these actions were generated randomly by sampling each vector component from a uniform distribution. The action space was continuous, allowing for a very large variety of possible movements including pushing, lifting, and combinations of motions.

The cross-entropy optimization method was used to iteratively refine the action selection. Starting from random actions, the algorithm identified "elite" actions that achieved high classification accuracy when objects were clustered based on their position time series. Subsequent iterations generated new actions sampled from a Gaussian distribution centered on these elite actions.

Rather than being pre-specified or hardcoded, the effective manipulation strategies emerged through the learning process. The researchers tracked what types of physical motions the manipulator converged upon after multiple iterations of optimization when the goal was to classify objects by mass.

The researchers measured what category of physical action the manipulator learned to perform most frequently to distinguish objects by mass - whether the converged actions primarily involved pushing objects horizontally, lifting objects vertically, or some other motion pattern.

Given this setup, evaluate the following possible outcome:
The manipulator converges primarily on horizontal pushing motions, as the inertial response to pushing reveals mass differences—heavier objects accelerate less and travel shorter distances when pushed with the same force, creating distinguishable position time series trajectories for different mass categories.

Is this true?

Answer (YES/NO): NO